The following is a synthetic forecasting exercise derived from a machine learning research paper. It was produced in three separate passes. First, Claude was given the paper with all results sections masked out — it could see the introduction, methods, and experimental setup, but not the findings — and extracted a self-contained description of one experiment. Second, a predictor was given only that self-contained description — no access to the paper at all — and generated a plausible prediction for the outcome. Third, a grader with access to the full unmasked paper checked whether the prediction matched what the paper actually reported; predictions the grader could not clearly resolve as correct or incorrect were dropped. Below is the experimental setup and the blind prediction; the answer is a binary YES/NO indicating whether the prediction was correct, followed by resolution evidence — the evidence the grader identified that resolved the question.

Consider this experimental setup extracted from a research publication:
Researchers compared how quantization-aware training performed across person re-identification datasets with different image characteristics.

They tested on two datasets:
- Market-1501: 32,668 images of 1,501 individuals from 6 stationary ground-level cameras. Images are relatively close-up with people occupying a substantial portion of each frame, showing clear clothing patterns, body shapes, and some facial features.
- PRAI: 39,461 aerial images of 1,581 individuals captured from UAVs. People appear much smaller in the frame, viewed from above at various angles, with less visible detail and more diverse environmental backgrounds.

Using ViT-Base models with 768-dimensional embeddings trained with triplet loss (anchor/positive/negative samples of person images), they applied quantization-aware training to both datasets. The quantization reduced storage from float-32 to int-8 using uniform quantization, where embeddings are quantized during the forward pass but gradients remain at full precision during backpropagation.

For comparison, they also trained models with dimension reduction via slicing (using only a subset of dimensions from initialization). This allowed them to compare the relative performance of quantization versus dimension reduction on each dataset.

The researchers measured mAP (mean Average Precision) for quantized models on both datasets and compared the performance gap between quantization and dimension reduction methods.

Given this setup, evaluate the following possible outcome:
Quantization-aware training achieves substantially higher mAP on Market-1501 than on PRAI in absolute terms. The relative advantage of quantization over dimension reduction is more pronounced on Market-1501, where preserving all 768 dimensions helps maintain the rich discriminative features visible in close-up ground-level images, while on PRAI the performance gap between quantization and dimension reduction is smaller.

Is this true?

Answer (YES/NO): NO